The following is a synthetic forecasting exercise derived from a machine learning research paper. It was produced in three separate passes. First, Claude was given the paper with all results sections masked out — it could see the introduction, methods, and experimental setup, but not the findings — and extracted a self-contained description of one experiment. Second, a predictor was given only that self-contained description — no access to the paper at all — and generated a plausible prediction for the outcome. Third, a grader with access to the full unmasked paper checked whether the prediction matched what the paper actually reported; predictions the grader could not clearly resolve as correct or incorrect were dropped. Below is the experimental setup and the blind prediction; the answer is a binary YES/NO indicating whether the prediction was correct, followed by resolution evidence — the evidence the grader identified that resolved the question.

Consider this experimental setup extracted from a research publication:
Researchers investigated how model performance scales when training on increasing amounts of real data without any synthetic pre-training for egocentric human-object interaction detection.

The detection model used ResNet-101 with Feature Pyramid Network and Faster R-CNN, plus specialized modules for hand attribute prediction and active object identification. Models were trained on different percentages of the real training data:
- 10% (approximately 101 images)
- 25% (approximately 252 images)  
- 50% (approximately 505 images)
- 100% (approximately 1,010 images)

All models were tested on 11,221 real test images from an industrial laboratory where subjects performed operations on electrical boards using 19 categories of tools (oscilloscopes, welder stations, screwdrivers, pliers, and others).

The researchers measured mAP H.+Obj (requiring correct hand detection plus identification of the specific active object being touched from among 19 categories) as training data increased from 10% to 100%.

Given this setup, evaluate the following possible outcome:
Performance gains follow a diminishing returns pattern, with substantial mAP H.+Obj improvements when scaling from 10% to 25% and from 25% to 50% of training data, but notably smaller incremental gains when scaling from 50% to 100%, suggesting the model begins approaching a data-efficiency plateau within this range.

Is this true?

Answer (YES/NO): NO